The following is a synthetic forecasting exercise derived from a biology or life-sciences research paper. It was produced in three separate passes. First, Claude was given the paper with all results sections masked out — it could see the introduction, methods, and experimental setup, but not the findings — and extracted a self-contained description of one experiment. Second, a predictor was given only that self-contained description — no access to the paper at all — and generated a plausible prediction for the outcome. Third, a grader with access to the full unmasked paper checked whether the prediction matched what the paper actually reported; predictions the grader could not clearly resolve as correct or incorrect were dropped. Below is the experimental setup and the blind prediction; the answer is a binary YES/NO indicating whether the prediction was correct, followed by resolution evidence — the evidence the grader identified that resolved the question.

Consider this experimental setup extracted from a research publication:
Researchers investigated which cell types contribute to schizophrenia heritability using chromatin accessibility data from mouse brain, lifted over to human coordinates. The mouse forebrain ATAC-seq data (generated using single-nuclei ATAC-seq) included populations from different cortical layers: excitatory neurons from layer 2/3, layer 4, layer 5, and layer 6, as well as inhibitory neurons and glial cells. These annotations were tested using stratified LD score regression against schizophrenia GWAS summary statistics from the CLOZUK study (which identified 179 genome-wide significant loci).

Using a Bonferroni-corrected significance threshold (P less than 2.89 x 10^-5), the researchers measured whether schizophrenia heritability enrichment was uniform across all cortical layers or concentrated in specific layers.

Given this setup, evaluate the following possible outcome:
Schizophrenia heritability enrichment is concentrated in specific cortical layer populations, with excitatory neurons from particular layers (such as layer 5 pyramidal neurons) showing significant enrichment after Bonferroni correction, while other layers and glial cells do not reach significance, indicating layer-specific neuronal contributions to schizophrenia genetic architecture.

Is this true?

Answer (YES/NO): NO